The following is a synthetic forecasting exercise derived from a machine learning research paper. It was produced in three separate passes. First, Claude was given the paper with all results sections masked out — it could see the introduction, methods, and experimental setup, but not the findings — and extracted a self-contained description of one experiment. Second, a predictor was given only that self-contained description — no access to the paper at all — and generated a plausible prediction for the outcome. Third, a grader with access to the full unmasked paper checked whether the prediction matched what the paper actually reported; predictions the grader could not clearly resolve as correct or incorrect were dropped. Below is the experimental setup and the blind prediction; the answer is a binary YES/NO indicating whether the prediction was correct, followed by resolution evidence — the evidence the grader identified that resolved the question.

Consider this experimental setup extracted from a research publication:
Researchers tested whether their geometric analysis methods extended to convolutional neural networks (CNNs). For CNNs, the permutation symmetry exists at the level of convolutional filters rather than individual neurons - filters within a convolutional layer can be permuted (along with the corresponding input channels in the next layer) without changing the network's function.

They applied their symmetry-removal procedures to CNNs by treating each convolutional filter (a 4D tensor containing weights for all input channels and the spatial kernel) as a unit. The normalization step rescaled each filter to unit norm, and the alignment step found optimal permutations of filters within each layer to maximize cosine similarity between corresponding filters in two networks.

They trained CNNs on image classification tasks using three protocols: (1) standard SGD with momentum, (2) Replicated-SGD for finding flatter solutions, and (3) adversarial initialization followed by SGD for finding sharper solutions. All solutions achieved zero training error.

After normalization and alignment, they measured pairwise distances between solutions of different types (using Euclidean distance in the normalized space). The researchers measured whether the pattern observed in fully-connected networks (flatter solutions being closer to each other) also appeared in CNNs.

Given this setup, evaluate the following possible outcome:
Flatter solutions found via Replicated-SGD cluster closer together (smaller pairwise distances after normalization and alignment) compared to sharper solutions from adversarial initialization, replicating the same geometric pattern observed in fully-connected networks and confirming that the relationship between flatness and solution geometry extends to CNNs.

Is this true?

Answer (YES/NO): YES